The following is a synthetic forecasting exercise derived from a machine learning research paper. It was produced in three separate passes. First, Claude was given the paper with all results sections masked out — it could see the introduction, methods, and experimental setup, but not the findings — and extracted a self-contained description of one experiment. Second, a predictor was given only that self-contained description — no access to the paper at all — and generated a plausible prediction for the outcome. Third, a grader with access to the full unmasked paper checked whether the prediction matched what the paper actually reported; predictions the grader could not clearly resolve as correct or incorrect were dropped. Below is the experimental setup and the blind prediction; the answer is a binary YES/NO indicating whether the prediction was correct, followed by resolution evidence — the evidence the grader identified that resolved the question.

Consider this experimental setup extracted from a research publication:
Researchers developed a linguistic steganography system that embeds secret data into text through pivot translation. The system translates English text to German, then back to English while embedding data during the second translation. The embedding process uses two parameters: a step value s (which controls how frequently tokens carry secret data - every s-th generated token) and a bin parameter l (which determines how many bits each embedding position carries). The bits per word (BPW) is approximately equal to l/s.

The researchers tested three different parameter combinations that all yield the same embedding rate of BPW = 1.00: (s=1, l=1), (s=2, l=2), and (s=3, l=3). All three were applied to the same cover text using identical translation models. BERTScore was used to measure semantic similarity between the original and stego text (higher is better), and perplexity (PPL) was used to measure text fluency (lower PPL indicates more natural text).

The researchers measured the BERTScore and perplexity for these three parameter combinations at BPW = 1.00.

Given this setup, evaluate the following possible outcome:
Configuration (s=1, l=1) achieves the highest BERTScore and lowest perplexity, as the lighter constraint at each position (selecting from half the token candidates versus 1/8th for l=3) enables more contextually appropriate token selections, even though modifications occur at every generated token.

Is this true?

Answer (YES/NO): NO